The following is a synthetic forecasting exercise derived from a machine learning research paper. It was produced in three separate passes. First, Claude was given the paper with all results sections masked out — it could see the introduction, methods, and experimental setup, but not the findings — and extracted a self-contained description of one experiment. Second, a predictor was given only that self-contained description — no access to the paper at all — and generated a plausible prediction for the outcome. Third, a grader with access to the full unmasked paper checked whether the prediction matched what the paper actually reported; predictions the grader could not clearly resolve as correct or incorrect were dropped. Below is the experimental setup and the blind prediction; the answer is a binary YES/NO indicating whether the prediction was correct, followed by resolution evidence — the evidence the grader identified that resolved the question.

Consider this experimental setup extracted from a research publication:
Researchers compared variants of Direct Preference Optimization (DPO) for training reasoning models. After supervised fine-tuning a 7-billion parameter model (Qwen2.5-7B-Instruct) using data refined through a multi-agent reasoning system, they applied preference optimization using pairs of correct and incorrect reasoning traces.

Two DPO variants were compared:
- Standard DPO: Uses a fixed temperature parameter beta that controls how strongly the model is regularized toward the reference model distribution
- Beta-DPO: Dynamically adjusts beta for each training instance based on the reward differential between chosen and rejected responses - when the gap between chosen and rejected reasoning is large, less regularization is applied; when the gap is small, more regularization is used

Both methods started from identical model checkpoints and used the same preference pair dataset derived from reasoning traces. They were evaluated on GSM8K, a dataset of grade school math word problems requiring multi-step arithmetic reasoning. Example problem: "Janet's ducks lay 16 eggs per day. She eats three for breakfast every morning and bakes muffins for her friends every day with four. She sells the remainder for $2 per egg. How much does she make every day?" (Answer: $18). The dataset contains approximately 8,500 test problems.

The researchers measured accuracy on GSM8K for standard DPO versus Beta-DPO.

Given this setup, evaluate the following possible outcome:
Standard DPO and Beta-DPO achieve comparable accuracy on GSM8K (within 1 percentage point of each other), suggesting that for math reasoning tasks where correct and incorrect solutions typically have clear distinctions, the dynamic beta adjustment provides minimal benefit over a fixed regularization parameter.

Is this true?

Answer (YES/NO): YES